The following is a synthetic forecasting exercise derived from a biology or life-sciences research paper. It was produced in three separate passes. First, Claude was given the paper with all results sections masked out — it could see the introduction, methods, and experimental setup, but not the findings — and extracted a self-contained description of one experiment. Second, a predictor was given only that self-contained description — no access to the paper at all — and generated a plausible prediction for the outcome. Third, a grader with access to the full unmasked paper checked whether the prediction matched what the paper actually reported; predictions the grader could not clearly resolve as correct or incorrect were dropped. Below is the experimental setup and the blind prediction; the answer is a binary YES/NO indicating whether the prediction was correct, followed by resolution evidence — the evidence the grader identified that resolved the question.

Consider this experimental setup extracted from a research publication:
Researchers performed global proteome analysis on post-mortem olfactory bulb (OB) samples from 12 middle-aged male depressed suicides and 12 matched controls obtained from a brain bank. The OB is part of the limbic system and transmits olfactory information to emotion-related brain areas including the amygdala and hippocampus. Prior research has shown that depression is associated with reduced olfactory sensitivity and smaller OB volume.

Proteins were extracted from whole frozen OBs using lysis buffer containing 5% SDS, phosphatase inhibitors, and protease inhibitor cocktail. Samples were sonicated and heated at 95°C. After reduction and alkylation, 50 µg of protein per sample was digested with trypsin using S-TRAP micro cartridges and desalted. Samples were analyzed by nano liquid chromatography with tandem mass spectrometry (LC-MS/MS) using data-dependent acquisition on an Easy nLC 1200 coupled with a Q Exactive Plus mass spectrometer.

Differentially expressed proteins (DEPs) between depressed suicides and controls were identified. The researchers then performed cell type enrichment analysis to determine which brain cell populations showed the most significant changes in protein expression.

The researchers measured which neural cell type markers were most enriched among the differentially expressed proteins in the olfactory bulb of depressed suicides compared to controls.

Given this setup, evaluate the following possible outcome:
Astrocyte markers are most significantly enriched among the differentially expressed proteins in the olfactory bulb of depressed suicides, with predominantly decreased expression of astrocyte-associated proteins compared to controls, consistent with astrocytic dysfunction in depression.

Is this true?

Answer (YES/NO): YES